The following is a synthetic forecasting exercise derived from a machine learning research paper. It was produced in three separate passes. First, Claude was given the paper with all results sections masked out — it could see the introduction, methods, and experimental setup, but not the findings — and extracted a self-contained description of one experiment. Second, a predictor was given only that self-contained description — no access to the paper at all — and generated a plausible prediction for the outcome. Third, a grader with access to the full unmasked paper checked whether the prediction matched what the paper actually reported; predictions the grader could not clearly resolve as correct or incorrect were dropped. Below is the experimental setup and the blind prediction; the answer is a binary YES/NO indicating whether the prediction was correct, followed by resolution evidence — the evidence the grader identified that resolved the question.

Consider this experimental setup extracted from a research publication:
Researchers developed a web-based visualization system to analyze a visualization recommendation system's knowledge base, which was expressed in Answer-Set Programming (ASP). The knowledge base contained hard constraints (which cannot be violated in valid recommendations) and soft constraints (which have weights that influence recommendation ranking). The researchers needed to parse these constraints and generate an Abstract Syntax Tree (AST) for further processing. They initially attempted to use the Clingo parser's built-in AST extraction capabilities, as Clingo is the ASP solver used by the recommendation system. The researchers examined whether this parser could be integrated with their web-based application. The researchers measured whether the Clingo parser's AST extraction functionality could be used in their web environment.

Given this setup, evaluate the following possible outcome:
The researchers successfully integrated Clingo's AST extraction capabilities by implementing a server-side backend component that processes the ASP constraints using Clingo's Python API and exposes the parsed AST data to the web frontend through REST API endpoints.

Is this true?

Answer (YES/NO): NO